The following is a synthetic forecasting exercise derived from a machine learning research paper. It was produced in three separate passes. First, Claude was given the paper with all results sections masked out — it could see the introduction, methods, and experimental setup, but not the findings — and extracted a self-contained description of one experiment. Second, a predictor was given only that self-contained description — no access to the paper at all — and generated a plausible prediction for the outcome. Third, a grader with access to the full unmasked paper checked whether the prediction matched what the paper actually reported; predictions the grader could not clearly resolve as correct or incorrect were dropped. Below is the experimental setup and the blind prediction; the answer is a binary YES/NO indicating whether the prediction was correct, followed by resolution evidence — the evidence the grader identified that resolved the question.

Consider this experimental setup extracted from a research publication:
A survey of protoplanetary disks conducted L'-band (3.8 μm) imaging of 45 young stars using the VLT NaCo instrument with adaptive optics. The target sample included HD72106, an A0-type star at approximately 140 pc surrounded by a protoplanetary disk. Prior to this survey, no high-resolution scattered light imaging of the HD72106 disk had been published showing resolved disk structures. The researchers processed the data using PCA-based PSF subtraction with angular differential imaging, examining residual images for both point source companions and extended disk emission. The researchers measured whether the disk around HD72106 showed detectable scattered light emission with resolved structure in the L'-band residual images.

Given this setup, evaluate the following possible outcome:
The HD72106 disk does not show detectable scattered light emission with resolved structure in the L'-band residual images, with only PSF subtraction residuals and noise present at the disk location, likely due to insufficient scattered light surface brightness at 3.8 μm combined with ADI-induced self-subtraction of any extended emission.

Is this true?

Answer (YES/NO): NO